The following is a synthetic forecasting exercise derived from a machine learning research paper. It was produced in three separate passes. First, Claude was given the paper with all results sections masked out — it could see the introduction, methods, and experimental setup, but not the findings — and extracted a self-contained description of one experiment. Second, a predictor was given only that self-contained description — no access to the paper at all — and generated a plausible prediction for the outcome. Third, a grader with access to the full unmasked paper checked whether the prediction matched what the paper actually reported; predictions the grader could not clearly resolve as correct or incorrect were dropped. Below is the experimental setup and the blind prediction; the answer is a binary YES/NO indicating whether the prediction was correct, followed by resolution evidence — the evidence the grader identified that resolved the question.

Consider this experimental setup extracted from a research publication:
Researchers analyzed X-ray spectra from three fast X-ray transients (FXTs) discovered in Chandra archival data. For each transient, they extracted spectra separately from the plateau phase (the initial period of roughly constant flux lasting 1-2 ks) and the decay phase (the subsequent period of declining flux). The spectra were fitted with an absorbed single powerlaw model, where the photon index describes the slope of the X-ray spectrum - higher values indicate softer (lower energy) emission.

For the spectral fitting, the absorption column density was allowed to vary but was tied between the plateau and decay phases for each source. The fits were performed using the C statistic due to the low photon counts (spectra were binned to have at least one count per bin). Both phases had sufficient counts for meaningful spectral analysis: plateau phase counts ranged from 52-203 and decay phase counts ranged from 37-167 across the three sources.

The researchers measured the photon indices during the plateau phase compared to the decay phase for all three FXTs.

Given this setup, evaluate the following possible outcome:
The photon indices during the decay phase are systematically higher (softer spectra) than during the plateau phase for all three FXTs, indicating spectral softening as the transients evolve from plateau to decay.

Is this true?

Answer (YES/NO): NO